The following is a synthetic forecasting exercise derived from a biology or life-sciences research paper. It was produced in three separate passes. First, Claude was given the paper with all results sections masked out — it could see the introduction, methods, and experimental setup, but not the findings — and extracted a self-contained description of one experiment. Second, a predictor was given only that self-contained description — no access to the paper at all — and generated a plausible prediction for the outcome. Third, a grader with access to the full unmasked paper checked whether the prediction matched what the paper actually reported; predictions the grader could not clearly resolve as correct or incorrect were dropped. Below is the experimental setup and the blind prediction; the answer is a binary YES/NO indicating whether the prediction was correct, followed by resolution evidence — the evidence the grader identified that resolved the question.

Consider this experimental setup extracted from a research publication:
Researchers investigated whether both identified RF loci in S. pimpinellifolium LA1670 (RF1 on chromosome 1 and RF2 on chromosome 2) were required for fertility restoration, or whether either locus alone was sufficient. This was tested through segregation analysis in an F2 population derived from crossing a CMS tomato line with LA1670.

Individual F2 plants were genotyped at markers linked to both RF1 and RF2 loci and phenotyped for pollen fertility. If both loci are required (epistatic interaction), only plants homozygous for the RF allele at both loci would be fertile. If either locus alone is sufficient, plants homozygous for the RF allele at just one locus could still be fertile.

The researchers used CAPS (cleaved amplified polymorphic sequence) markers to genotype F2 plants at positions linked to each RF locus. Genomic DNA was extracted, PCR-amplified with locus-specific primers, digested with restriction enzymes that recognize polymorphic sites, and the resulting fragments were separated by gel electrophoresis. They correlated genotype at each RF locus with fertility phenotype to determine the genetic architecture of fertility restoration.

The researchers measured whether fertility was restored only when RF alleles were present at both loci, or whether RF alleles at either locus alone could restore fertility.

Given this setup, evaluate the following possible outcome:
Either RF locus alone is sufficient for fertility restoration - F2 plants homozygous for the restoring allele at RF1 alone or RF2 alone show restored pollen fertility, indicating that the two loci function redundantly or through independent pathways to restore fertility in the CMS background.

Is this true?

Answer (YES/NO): YES